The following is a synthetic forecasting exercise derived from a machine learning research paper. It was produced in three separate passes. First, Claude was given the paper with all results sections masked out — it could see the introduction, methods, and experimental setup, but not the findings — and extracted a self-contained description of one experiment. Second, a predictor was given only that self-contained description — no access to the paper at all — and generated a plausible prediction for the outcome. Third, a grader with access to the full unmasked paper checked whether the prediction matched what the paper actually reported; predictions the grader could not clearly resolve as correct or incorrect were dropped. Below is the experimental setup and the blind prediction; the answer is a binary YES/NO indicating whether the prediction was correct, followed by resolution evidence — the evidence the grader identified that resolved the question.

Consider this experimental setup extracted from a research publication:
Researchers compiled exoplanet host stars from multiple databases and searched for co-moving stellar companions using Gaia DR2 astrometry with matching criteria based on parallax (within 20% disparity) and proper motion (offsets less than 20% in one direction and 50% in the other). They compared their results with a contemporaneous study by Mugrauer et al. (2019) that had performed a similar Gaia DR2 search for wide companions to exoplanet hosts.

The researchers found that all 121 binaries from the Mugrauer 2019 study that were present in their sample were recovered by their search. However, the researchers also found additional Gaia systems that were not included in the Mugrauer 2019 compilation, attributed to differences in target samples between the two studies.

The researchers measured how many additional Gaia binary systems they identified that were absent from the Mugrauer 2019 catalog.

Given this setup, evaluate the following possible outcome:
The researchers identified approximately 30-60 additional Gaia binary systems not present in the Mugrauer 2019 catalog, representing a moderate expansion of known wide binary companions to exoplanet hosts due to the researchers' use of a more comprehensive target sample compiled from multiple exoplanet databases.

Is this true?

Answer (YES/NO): YES